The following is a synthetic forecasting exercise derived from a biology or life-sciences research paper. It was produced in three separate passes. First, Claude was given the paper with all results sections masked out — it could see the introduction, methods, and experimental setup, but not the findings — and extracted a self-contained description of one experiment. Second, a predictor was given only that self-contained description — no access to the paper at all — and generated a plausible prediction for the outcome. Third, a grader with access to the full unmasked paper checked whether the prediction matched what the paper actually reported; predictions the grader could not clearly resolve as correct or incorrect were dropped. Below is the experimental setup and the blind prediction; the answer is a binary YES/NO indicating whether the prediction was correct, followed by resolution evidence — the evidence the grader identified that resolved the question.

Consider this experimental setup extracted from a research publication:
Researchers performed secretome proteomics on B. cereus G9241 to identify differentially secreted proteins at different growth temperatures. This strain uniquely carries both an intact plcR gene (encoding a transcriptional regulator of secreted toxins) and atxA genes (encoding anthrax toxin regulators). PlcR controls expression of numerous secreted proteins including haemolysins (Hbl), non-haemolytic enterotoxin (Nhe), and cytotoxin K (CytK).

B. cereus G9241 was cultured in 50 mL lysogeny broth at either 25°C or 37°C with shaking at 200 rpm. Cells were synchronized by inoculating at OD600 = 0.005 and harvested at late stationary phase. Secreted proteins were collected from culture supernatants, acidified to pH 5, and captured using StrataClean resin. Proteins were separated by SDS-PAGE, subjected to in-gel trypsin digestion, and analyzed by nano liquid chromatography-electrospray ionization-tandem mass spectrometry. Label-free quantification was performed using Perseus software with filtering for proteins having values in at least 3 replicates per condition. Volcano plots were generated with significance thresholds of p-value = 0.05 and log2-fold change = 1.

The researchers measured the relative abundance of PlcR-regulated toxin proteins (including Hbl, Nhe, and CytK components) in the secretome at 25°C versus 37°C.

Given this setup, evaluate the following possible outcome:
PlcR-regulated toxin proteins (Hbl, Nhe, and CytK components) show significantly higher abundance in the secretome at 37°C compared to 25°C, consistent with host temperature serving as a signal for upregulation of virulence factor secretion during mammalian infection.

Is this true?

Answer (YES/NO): NO